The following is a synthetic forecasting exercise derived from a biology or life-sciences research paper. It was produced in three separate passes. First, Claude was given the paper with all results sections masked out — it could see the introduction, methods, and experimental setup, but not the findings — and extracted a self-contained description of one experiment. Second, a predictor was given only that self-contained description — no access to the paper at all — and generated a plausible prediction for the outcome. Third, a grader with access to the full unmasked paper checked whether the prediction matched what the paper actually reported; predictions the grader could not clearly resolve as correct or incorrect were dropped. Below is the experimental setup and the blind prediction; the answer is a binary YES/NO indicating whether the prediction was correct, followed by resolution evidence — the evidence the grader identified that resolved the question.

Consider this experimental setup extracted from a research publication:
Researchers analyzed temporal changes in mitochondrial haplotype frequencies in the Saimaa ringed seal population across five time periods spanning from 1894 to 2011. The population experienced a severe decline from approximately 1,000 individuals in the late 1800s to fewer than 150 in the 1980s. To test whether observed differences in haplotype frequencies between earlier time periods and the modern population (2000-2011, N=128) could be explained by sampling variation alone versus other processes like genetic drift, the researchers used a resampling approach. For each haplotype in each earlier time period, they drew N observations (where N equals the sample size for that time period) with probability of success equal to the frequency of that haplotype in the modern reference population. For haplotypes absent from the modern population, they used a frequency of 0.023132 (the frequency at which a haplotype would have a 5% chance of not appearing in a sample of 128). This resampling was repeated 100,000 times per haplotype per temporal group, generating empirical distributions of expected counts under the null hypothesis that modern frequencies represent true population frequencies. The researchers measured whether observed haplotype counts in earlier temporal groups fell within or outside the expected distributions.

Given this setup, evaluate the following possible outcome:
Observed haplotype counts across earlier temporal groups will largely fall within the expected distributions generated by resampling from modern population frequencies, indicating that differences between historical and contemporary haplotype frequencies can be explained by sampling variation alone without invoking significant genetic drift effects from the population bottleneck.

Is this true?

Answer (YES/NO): NO